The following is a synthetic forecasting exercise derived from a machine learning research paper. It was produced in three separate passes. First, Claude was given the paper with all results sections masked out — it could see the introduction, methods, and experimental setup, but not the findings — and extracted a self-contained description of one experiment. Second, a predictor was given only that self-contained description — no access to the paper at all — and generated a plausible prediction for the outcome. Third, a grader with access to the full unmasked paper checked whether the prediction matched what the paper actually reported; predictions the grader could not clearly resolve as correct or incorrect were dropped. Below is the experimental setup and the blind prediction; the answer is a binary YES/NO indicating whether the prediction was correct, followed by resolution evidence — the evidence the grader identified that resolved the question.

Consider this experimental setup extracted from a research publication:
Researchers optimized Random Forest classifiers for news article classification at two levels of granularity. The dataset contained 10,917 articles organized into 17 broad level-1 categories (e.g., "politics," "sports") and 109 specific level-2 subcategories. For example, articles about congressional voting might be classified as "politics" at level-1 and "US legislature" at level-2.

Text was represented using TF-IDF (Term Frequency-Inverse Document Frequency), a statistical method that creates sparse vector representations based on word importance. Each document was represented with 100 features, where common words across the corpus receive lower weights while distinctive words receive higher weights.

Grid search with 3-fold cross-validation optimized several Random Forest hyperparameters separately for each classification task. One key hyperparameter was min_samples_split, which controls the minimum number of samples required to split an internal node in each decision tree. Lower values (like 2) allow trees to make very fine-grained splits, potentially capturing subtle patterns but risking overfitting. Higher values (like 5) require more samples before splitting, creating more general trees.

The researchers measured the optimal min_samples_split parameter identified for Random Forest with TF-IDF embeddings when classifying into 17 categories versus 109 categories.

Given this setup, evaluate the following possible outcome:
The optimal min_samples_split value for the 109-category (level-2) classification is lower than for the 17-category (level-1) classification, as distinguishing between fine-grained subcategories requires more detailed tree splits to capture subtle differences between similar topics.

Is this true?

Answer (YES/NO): NO